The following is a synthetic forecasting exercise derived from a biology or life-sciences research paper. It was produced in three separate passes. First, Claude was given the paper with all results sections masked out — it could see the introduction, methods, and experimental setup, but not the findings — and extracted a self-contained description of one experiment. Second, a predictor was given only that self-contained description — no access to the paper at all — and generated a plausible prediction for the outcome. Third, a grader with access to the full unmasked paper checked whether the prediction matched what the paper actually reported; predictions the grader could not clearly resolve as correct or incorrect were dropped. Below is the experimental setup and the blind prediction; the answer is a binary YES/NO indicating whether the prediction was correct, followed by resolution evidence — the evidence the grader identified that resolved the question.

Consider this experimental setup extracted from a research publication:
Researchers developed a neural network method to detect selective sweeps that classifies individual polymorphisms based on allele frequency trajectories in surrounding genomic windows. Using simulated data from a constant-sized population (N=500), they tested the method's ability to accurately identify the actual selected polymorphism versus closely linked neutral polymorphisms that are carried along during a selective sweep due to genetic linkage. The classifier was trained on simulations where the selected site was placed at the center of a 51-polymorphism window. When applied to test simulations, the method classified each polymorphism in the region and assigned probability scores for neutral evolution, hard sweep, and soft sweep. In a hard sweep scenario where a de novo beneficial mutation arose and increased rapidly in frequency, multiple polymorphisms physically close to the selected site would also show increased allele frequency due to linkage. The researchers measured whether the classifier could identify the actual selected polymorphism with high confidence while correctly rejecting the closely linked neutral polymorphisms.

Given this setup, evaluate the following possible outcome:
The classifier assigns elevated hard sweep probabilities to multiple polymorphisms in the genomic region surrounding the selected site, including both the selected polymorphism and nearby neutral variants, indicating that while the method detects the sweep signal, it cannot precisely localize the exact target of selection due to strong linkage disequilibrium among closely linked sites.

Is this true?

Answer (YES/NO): NO